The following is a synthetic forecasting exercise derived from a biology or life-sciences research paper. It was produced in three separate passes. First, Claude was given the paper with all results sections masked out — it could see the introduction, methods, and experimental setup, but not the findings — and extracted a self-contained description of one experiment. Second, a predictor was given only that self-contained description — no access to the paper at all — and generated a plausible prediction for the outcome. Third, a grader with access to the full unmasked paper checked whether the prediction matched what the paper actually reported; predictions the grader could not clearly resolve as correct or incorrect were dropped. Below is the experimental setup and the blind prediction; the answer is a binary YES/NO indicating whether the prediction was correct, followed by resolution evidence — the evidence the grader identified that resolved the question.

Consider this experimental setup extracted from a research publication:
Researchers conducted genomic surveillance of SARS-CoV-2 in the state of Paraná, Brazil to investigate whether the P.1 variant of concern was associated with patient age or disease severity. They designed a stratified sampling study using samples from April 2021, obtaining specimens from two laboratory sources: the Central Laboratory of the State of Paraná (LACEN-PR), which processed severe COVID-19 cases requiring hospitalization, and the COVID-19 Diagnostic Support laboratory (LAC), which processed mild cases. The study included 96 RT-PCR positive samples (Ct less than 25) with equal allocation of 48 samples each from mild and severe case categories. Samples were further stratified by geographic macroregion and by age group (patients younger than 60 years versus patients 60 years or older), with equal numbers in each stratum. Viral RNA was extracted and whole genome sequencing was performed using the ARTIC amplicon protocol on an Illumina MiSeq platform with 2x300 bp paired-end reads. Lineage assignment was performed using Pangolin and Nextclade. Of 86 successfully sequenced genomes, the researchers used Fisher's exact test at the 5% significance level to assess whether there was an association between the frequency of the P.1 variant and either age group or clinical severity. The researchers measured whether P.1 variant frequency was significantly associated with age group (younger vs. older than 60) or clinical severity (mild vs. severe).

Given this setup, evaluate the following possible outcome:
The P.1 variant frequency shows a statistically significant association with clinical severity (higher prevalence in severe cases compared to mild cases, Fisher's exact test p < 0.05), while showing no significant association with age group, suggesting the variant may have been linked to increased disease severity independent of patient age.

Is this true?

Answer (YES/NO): NO